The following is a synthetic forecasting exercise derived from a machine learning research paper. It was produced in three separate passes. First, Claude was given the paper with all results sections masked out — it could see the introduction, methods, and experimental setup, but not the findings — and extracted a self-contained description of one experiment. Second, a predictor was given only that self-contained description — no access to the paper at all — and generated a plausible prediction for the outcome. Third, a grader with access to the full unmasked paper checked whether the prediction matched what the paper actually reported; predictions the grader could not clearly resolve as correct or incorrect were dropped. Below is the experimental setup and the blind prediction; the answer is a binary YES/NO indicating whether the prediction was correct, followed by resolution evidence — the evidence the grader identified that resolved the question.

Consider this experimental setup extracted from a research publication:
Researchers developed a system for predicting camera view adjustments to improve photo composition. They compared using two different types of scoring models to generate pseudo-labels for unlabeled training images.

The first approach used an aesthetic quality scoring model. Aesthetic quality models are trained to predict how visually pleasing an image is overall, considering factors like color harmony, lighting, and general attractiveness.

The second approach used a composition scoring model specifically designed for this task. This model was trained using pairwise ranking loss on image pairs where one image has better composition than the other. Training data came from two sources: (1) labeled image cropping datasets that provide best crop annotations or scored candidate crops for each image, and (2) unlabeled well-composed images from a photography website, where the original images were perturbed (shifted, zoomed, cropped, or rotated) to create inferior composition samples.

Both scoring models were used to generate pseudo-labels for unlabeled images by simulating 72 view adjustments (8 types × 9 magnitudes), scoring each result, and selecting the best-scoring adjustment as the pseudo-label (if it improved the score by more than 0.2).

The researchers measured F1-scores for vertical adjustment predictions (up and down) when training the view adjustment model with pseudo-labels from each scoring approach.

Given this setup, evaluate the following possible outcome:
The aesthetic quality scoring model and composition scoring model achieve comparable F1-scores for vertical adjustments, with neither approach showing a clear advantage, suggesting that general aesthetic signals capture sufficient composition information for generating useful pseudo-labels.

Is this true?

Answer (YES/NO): NO